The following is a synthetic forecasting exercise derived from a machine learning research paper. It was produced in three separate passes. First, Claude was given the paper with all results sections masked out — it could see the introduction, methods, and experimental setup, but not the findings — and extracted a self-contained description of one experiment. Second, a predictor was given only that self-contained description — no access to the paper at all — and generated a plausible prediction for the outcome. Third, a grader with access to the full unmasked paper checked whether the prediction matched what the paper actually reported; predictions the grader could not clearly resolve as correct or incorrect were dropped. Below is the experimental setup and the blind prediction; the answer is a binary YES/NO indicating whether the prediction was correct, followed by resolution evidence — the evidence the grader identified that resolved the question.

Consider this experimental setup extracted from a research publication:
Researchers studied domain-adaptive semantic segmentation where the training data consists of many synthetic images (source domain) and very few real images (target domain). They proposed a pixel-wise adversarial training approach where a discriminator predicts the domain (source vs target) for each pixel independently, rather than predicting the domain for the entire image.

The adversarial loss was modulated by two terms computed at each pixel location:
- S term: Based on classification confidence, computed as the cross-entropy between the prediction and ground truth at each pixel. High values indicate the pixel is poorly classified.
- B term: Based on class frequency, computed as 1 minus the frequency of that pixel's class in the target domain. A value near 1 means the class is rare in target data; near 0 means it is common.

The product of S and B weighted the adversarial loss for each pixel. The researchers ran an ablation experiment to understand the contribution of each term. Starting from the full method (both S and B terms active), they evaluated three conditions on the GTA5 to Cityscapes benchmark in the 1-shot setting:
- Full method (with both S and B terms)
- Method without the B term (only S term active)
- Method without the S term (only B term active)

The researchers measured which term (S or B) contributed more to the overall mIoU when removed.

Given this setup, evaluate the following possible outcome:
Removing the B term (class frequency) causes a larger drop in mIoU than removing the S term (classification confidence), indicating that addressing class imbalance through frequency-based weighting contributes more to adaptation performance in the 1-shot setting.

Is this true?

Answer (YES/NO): NO